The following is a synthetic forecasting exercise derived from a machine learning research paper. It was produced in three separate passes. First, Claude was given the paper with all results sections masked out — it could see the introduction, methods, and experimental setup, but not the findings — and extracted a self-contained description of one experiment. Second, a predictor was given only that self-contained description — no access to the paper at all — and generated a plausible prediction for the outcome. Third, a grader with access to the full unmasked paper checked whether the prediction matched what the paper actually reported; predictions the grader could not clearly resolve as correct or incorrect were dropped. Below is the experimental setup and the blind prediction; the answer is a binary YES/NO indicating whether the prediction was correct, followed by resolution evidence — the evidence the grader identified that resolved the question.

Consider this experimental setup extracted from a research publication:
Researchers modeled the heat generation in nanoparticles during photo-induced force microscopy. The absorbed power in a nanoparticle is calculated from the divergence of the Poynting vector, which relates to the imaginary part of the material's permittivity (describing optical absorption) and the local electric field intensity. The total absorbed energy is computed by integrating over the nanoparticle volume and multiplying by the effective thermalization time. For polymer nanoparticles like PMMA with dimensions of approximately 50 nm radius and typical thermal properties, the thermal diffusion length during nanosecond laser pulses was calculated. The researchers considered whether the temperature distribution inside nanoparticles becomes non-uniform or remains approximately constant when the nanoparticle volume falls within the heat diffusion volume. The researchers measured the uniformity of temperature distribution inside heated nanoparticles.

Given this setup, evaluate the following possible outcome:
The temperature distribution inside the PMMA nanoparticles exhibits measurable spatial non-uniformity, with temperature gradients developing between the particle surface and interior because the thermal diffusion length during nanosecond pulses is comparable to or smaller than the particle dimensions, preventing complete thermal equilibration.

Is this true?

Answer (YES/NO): NO